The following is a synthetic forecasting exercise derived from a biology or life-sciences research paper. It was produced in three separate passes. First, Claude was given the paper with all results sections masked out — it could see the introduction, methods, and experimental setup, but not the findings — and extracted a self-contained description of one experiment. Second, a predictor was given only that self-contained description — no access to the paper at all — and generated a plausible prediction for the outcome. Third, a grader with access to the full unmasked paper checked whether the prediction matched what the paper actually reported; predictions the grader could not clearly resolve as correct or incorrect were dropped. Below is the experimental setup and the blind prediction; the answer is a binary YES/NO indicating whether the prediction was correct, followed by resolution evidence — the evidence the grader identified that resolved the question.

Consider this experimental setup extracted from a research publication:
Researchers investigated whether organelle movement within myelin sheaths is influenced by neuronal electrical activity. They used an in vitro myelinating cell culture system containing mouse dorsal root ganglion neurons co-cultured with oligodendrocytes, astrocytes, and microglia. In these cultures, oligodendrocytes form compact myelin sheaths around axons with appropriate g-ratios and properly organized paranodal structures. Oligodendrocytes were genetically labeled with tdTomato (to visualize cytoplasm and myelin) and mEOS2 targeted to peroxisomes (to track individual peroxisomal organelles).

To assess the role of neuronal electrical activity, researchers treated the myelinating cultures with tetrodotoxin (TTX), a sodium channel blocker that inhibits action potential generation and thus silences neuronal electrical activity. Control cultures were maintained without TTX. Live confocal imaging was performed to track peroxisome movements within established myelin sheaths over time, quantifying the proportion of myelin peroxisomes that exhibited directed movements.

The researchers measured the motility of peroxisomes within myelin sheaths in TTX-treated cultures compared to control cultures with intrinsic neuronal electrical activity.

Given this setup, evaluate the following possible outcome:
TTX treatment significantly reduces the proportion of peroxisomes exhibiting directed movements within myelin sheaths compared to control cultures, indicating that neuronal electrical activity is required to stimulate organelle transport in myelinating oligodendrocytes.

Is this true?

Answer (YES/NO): YES